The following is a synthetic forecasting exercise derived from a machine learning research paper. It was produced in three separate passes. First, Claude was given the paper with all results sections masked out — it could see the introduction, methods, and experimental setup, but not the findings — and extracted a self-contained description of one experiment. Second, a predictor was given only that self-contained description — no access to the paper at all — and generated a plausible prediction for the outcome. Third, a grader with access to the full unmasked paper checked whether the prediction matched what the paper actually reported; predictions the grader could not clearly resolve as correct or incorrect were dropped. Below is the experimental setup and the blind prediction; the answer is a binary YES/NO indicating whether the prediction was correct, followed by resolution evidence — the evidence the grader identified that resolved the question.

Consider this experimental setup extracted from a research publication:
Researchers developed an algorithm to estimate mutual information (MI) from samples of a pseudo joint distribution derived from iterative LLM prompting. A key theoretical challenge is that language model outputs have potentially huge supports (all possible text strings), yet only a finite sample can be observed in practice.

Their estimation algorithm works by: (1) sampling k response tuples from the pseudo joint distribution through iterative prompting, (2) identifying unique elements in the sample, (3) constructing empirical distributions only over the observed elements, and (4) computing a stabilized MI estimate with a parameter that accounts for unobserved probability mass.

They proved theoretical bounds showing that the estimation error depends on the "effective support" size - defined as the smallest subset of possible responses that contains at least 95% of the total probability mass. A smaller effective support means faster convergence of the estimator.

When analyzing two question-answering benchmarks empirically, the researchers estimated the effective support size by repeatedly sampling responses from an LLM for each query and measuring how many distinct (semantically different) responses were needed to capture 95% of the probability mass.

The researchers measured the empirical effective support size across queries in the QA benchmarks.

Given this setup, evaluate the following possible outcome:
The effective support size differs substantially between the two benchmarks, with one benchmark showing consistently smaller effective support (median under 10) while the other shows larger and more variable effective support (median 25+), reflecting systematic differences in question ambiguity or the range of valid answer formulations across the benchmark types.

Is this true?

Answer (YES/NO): NO